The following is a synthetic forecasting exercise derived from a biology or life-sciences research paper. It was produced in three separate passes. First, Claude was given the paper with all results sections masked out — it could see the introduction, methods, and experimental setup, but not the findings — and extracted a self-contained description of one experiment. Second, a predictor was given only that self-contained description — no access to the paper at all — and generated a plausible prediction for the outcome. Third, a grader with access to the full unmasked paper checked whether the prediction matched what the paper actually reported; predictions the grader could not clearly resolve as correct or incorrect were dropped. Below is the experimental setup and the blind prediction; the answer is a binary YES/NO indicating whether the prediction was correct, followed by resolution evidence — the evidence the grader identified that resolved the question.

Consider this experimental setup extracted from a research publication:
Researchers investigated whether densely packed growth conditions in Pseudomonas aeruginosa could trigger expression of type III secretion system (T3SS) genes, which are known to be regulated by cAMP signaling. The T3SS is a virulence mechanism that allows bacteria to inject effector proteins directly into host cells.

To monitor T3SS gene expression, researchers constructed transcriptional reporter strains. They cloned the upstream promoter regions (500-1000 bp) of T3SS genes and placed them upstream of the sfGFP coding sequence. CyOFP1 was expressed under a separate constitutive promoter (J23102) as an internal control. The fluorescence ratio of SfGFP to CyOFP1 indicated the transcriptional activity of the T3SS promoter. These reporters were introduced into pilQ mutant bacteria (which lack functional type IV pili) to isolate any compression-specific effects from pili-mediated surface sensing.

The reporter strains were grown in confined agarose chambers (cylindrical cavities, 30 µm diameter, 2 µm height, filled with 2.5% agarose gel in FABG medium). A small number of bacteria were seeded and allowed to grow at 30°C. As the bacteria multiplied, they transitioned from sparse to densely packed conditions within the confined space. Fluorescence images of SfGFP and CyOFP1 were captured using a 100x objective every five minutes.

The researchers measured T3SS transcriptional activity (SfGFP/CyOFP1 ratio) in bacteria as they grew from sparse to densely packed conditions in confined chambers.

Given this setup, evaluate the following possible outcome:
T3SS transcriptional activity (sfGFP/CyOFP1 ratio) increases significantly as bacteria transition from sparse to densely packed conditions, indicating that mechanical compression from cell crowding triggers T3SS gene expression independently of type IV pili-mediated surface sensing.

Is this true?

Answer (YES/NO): YES